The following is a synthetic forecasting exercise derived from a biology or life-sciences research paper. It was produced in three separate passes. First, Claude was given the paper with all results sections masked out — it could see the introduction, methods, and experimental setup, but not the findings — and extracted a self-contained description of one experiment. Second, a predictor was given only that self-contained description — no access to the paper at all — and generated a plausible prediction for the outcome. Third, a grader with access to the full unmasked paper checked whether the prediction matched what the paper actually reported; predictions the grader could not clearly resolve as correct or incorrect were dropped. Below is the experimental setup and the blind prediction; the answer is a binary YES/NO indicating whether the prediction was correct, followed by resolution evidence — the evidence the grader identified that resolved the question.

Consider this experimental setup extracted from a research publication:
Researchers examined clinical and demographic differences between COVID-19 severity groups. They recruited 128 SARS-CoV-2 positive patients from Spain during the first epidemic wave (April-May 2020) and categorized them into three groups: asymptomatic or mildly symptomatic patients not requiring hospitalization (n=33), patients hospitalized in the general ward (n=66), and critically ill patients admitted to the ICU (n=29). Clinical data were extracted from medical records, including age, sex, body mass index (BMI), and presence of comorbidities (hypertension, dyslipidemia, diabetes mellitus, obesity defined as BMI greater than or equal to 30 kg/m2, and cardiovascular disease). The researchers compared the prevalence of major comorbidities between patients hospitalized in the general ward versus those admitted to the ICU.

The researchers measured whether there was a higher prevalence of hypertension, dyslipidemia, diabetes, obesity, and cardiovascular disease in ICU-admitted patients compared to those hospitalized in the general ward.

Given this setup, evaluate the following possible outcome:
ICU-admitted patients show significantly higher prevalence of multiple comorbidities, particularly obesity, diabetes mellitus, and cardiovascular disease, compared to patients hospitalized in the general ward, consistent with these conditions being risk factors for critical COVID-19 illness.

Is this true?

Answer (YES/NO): NO